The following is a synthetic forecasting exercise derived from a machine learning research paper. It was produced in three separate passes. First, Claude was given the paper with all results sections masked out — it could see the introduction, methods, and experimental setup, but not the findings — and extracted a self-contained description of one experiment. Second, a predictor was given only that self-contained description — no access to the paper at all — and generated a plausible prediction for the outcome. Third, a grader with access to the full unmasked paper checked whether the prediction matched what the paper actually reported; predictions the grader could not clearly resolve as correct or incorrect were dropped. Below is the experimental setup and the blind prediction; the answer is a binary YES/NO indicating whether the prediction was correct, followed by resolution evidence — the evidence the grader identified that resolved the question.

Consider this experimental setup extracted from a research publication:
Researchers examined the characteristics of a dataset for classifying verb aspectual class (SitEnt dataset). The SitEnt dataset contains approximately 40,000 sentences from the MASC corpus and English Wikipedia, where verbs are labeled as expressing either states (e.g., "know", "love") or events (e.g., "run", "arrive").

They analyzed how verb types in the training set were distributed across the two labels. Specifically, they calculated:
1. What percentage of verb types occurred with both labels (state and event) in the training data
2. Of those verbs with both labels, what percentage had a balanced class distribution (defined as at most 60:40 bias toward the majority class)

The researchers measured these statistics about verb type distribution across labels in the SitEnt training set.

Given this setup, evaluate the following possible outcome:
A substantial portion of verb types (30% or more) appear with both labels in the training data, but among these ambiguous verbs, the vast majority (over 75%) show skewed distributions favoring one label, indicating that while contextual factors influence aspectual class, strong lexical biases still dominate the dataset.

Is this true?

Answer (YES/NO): NO